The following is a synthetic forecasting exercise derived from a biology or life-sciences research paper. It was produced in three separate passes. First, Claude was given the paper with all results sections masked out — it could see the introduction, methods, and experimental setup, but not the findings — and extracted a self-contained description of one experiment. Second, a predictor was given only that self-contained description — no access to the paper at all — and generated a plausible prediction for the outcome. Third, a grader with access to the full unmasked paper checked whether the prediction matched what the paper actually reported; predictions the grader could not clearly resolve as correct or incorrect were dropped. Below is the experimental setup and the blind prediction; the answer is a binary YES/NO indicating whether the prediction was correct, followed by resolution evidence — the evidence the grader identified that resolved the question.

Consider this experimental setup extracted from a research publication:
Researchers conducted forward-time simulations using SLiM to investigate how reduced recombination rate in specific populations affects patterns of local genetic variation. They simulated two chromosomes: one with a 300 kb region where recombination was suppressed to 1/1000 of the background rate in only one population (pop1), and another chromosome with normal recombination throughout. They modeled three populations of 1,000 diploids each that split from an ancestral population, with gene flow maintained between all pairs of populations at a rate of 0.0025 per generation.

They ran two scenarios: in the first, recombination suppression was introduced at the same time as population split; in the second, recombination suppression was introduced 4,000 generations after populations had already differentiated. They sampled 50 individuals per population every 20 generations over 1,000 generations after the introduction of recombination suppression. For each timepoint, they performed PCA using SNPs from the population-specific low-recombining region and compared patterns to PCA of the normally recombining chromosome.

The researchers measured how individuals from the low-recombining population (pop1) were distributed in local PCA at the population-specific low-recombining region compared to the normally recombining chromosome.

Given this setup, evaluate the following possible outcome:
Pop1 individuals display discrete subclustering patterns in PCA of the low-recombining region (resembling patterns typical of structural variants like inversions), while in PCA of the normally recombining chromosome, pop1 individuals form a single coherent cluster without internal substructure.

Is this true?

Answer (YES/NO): NO